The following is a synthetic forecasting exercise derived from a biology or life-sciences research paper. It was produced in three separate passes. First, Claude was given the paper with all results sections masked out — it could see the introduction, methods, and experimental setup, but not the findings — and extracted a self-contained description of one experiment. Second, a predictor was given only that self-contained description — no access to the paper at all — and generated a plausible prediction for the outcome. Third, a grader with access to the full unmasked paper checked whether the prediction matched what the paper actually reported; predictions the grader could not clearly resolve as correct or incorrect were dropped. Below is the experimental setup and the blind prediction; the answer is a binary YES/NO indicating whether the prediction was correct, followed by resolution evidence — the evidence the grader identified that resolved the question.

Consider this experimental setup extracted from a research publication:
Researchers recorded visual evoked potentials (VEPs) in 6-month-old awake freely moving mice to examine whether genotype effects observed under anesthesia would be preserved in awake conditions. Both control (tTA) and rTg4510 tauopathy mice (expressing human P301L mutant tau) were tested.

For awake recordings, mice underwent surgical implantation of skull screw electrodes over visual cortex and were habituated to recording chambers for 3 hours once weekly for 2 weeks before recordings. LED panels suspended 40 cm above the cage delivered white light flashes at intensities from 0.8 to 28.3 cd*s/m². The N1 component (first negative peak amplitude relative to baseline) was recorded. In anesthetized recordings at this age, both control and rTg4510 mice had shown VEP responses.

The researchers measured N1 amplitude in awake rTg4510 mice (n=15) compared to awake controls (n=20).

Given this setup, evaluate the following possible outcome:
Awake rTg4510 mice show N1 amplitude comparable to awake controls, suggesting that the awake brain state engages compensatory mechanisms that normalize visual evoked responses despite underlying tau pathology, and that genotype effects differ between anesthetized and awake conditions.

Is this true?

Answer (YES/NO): NO